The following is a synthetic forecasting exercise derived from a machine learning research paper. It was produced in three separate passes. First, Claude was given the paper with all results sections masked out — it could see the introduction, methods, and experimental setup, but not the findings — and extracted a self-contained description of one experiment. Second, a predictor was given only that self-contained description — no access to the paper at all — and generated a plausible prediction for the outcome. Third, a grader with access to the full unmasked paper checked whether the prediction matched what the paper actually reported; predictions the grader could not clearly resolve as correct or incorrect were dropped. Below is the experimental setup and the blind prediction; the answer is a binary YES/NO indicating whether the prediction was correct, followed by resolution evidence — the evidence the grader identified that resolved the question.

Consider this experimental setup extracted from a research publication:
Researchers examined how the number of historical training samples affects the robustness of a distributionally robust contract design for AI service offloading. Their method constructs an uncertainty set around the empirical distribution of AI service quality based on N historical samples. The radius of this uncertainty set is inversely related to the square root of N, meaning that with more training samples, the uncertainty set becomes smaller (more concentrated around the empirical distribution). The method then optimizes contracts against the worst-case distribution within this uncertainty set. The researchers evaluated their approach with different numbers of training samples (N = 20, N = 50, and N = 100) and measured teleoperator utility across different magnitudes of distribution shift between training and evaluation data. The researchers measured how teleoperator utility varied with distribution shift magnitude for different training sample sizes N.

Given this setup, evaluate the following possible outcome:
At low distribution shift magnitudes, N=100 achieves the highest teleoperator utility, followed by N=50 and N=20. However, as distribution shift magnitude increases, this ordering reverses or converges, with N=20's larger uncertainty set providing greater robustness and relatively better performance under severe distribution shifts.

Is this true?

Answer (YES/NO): NO